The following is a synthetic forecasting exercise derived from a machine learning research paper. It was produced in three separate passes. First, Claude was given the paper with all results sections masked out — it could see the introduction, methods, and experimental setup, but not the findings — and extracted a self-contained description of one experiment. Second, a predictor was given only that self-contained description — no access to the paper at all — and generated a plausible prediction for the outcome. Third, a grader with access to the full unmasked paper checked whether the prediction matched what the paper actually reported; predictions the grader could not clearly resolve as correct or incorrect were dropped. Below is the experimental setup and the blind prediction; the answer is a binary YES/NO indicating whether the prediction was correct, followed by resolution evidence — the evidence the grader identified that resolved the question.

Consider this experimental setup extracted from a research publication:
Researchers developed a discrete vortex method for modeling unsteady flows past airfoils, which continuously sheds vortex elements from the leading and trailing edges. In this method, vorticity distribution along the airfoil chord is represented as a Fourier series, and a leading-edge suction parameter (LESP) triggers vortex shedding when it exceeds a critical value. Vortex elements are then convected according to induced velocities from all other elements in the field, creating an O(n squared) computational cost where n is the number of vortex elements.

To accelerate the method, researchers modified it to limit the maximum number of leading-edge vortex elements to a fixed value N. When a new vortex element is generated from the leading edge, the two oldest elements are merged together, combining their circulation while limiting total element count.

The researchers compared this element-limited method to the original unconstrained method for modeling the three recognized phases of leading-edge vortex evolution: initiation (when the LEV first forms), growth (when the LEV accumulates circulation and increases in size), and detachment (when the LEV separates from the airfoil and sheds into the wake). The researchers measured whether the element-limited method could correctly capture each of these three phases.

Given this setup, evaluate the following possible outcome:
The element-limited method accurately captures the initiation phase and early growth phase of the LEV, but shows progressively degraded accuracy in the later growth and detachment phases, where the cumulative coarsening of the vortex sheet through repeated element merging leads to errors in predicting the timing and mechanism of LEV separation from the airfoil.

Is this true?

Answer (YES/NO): NO